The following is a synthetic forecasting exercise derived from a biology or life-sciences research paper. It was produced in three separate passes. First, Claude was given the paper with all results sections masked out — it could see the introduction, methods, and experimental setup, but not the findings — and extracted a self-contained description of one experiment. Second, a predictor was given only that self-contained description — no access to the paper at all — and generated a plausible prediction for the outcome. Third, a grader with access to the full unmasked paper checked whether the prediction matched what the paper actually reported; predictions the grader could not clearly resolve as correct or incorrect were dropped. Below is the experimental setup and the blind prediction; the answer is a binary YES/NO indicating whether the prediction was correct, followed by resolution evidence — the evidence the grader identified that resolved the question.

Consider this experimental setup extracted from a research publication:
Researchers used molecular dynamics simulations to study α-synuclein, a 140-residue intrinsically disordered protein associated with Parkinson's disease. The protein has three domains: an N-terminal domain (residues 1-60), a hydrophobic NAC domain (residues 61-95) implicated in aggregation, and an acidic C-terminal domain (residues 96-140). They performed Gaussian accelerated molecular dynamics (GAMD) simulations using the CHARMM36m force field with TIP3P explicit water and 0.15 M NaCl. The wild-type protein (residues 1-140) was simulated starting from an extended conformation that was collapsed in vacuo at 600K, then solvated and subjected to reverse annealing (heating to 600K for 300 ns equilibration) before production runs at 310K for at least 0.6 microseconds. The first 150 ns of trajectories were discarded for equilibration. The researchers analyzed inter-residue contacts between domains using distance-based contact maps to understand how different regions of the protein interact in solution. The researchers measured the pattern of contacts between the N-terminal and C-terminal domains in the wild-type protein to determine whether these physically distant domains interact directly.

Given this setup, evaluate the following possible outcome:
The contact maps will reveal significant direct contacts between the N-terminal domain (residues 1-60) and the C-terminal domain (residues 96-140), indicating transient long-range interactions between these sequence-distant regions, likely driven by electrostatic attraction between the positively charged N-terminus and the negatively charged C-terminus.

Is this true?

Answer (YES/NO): YES